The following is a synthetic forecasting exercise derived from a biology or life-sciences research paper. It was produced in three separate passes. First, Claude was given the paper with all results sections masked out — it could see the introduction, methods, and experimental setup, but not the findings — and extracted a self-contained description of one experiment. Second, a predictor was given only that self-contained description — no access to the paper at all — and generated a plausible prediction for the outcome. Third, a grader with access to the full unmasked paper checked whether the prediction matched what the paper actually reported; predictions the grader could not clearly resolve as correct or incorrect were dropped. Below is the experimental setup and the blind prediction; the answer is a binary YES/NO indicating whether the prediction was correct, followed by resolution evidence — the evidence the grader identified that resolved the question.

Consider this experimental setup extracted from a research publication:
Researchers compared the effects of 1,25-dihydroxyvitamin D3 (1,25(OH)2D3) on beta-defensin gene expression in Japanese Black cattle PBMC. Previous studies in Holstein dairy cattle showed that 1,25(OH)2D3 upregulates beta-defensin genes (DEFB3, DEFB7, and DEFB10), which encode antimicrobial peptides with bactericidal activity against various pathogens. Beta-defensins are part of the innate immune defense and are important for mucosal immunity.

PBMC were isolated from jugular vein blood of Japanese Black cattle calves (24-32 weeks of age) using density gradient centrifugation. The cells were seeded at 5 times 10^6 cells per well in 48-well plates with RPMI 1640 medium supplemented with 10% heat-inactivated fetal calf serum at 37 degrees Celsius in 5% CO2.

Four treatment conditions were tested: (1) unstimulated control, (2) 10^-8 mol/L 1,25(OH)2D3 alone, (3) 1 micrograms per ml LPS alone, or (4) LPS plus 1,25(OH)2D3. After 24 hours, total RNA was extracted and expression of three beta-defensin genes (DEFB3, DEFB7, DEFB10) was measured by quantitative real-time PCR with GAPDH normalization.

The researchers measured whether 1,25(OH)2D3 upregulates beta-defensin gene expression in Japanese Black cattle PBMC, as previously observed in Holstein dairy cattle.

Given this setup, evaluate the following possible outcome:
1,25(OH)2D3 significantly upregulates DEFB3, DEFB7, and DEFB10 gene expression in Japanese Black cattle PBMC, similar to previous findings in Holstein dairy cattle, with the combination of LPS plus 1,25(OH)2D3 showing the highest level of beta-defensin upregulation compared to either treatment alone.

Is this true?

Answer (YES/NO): NO